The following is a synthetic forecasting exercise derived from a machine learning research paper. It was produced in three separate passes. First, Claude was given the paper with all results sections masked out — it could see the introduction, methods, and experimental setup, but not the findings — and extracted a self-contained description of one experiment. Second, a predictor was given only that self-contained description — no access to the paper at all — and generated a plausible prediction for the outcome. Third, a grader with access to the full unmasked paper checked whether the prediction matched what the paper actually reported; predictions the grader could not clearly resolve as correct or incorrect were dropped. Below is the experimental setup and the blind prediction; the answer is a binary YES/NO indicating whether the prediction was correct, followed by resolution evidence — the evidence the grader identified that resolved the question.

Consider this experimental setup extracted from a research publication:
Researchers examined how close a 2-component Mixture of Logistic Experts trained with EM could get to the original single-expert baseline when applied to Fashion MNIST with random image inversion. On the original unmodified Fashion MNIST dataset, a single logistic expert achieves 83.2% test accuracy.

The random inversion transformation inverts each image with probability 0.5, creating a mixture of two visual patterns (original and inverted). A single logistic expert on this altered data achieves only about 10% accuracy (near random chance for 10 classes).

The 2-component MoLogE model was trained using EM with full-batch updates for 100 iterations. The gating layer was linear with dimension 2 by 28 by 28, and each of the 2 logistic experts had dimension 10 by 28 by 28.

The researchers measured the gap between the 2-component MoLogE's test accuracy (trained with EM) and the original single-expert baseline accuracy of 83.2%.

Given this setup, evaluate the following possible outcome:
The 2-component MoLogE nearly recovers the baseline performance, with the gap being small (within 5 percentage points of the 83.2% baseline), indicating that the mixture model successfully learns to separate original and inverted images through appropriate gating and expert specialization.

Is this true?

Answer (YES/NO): YES